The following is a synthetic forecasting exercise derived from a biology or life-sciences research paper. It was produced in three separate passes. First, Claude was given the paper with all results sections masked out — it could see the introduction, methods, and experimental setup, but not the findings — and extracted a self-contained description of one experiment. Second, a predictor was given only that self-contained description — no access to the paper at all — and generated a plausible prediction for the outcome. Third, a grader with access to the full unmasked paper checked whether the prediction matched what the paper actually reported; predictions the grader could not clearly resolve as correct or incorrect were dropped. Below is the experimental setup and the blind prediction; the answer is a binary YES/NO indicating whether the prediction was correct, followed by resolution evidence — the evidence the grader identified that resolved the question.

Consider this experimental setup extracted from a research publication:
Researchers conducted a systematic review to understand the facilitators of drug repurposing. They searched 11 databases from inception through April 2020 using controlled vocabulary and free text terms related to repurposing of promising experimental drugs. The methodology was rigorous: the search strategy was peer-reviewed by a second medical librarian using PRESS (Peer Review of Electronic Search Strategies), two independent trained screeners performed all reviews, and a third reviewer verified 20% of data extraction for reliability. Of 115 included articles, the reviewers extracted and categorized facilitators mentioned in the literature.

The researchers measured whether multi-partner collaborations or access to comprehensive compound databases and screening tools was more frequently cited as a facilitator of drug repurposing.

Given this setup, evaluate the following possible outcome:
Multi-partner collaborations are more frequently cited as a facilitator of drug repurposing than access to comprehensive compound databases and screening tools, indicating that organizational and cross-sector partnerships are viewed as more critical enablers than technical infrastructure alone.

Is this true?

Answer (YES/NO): YES